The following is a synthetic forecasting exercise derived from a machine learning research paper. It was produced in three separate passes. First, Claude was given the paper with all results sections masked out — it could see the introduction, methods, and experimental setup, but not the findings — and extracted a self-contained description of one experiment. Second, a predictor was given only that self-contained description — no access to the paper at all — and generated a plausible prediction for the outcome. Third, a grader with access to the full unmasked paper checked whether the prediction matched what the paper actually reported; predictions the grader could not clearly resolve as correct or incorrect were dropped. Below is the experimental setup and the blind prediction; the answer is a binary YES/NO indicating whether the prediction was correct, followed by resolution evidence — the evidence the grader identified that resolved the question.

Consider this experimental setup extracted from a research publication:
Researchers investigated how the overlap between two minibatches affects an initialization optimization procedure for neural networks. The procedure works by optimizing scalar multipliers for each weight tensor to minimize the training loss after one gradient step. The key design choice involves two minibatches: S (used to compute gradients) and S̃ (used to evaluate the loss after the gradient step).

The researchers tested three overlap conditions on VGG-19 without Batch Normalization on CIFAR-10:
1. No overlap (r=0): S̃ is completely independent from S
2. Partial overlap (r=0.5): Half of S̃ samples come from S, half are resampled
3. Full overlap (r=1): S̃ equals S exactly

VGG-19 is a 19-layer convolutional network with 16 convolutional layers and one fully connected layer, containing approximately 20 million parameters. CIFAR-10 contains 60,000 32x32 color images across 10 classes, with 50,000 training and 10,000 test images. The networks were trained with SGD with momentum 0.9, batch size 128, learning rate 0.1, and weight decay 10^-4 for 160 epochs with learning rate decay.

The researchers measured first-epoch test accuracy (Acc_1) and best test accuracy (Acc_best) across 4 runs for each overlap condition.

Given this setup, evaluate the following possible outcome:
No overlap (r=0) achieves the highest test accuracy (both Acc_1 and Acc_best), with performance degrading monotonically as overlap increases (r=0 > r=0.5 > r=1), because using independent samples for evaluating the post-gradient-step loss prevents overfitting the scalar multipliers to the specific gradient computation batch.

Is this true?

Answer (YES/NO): NO